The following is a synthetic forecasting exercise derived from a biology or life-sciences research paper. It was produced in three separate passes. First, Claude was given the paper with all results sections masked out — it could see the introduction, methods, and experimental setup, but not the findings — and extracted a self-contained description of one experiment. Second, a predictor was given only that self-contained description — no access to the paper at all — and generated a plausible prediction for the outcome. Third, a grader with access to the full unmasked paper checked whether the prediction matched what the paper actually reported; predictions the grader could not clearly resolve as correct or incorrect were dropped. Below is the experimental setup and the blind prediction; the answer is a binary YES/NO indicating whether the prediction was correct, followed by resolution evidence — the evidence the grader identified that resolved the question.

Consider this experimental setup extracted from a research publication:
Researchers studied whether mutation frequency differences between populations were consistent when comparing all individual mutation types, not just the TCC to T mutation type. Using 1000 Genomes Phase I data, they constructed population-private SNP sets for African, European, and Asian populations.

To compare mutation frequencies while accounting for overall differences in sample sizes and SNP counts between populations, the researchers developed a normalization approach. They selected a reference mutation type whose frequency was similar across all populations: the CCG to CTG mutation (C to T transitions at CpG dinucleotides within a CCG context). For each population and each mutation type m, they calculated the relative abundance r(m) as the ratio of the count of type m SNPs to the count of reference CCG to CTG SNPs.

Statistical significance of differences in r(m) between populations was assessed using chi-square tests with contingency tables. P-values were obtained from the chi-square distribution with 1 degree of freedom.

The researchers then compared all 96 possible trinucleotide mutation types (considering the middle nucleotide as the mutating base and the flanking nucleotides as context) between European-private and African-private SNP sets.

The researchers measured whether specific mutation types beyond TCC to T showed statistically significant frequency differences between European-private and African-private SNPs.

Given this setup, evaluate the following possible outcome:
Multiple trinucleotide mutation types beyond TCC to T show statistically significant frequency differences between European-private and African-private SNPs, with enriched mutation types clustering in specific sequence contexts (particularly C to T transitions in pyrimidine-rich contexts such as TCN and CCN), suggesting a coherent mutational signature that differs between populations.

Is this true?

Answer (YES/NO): YES